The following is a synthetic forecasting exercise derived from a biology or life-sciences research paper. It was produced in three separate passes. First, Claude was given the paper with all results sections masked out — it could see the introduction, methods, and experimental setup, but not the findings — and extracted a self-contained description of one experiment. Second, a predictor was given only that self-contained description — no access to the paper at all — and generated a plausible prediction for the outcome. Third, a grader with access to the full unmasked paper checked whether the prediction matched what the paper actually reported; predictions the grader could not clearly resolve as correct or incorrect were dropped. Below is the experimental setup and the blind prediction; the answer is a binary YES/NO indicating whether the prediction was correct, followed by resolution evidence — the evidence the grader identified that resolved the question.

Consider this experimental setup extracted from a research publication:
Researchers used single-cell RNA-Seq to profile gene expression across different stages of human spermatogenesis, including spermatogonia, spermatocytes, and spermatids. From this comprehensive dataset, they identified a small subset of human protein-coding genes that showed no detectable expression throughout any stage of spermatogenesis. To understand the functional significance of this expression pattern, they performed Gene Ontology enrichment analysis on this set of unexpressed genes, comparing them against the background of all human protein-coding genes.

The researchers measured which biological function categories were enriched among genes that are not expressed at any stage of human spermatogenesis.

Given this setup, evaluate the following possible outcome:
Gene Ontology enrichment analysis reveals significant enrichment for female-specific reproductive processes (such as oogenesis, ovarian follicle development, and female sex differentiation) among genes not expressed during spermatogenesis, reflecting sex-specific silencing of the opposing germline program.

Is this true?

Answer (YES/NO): NO